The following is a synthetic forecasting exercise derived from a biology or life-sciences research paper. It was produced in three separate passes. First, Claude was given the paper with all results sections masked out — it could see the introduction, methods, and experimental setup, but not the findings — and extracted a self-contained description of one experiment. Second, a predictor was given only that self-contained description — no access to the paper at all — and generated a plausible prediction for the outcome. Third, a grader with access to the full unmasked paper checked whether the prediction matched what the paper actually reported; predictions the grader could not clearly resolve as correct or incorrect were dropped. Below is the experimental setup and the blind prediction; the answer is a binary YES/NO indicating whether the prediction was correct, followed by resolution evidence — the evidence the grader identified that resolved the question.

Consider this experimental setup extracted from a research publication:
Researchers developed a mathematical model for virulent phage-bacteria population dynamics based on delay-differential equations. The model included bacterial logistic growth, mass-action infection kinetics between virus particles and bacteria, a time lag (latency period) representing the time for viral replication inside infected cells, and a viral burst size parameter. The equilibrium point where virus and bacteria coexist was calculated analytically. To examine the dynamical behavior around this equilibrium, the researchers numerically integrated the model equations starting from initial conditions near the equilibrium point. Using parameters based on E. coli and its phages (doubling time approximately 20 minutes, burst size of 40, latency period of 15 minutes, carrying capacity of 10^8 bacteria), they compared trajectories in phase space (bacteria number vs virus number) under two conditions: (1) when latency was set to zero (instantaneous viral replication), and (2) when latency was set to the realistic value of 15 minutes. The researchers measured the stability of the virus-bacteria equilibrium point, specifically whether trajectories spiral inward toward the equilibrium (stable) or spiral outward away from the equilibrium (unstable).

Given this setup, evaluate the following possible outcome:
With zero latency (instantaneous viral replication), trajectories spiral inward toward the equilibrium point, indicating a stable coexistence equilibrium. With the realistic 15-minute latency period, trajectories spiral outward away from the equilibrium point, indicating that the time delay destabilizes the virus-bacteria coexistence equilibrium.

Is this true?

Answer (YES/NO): YES